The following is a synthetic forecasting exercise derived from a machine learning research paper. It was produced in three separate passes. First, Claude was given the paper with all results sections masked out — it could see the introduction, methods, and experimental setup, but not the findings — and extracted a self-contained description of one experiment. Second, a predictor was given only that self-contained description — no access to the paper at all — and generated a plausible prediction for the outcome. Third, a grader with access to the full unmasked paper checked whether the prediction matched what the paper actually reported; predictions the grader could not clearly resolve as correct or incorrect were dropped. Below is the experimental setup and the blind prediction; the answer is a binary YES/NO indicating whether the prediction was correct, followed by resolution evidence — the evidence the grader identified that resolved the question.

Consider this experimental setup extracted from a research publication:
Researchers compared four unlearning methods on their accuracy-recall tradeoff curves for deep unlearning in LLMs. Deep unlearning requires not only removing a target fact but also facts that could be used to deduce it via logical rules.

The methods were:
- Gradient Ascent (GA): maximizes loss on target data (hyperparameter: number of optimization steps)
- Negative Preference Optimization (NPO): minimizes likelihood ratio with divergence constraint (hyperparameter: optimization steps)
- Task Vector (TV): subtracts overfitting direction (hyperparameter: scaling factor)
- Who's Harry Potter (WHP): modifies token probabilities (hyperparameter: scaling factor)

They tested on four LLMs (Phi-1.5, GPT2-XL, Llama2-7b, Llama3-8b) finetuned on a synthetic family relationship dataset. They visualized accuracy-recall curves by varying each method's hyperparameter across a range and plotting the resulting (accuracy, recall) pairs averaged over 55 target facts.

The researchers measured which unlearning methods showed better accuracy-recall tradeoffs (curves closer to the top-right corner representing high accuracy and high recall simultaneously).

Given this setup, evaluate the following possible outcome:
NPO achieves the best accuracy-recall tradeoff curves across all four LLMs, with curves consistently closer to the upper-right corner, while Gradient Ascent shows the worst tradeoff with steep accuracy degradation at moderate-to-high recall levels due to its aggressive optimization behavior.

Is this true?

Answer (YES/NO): NO